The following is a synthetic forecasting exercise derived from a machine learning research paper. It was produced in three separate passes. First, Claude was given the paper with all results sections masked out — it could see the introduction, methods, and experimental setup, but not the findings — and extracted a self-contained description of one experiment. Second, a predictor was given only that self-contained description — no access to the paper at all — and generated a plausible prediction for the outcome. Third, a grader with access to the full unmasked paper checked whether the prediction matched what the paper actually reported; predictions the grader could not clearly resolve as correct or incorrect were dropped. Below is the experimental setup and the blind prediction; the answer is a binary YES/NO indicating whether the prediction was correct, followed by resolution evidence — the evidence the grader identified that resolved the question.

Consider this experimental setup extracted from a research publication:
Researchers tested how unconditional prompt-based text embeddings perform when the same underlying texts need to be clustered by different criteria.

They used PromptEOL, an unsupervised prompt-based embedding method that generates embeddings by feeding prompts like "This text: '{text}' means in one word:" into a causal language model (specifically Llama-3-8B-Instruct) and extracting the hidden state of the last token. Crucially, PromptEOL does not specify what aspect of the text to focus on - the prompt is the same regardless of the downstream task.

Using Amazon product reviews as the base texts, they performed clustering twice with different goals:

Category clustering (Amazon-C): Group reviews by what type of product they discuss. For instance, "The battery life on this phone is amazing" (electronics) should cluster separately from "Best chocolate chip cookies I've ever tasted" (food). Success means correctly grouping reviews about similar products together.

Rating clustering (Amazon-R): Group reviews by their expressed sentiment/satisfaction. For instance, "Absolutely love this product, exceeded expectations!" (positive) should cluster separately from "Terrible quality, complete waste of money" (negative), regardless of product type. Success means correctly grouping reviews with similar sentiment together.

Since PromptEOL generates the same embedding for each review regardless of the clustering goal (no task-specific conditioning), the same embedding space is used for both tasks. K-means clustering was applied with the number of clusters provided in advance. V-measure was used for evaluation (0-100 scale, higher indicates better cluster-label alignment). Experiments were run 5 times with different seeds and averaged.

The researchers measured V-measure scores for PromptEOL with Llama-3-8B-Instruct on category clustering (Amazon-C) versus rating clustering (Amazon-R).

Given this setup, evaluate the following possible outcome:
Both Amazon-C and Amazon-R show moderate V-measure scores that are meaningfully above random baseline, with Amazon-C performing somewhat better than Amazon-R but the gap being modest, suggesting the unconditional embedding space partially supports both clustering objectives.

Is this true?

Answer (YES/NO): NO